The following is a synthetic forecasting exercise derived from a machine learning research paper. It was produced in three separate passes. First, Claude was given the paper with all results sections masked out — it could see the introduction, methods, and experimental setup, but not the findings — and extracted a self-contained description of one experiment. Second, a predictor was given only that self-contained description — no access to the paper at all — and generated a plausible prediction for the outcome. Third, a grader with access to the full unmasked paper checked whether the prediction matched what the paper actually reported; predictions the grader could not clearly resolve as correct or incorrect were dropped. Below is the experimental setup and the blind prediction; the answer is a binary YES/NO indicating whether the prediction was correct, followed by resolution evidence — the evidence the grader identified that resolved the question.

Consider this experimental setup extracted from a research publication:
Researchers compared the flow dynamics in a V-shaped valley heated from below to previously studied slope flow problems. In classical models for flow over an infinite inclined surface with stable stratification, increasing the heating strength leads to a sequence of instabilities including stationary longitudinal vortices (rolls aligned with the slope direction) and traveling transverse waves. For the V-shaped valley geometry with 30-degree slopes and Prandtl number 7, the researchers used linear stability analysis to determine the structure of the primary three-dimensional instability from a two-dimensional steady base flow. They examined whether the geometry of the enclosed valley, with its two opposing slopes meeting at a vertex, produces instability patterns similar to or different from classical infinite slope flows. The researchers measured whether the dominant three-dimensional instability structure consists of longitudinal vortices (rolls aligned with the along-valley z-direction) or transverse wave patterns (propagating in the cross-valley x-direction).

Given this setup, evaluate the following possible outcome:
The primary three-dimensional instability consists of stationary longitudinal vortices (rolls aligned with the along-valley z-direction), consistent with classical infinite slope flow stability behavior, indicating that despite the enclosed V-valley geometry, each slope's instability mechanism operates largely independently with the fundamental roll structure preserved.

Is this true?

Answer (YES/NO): NO